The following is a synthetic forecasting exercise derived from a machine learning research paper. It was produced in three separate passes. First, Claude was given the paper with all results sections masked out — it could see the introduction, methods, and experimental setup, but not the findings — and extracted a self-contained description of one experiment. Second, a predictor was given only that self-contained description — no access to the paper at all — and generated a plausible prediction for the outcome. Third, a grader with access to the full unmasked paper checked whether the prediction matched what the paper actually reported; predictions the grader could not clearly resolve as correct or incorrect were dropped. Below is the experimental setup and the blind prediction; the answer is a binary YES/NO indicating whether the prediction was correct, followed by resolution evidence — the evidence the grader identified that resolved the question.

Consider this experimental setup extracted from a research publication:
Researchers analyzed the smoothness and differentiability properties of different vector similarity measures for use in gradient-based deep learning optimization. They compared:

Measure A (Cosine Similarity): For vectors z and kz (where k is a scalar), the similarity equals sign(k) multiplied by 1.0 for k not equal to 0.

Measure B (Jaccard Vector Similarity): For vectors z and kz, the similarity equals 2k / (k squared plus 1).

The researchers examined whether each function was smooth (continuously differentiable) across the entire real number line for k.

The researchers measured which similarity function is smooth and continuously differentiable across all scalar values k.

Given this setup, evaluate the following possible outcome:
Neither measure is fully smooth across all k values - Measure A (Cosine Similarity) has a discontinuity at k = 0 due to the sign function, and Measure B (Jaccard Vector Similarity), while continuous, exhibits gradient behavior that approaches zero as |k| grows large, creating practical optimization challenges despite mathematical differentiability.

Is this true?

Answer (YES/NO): NO